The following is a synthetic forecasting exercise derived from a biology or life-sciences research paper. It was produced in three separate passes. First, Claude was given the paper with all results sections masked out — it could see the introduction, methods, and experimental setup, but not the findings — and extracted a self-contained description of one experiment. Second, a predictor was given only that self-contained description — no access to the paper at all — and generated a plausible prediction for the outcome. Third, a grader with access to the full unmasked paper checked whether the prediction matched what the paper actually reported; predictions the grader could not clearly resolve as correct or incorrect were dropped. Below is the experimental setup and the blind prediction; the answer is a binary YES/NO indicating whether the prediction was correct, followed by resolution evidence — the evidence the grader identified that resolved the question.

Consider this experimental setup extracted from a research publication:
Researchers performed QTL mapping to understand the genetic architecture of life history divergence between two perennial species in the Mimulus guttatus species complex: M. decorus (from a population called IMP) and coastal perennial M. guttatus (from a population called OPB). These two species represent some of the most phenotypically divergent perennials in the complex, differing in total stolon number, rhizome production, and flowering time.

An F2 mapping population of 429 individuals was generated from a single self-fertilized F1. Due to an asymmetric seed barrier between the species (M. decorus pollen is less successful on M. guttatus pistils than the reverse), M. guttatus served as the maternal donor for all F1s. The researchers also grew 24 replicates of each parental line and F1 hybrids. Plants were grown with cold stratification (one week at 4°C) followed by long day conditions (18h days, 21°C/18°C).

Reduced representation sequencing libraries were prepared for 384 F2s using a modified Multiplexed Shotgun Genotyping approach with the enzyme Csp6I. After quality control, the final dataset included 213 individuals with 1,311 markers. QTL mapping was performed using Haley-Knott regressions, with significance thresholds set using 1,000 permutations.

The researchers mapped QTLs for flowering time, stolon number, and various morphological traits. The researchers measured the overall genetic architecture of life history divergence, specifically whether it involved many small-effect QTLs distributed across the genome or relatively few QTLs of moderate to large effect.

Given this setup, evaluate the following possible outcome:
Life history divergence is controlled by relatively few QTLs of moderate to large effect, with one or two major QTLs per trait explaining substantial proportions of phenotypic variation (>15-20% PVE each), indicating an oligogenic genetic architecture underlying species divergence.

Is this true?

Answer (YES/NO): NO